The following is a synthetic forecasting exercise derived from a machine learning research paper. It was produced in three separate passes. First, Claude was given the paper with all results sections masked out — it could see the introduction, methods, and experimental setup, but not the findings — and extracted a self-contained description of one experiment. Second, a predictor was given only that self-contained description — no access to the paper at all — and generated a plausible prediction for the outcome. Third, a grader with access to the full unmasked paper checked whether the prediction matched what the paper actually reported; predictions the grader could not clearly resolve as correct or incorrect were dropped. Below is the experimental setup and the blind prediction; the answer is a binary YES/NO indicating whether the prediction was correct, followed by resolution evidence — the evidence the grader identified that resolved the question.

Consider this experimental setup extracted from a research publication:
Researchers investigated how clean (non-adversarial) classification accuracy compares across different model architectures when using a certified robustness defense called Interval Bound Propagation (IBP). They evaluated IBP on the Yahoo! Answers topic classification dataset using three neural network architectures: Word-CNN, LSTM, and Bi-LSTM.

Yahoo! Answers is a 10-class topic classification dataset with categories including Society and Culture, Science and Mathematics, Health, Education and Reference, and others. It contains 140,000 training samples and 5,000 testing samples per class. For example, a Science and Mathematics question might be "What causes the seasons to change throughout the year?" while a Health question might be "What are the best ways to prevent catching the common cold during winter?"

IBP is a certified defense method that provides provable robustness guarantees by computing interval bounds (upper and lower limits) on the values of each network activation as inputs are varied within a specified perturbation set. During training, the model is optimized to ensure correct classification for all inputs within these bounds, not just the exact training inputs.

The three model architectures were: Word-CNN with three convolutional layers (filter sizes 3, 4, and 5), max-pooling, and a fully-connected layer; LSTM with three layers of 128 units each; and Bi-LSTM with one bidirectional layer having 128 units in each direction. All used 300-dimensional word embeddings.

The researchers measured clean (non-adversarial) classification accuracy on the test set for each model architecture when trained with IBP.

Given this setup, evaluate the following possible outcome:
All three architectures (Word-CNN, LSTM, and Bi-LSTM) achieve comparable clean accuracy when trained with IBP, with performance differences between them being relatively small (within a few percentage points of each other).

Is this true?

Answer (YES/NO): NO